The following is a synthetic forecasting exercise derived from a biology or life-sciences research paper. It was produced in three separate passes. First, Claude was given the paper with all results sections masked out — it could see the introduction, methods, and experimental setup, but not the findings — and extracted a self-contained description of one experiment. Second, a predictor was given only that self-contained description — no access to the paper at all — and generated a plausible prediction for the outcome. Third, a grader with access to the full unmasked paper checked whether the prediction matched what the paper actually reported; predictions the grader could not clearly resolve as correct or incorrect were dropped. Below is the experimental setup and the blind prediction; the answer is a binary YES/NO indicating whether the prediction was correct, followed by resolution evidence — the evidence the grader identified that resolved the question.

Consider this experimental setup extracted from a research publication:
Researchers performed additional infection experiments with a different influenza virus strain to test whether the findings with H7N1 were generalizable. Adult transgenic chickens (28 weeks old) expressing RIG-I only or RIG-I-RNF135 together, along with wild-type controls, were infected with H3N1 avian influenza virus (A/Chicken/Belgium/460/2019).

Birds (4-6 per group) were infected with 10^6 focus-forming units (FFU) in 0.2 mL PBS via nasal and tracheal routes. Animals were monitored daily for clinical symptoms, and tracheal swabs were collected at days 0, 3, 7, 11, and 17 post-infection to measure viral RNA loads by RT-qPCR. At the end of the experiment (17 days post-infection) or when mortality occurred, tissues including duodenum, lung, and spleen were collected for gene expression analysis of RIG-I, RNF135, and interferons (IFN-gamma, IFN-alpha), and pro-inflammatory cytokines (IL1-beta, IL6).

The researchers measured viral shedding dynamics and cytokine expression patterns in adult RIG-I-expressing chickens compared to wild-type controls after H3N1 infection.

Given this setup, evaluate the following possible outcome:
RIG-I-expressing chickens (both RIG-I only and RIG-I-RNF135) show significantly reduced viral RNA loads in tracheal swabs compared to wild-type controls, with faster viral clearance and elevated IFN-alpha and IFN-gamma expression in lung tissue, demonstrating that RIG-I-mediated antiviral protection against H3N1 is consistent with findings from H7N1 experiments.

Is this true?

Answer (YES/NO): NO